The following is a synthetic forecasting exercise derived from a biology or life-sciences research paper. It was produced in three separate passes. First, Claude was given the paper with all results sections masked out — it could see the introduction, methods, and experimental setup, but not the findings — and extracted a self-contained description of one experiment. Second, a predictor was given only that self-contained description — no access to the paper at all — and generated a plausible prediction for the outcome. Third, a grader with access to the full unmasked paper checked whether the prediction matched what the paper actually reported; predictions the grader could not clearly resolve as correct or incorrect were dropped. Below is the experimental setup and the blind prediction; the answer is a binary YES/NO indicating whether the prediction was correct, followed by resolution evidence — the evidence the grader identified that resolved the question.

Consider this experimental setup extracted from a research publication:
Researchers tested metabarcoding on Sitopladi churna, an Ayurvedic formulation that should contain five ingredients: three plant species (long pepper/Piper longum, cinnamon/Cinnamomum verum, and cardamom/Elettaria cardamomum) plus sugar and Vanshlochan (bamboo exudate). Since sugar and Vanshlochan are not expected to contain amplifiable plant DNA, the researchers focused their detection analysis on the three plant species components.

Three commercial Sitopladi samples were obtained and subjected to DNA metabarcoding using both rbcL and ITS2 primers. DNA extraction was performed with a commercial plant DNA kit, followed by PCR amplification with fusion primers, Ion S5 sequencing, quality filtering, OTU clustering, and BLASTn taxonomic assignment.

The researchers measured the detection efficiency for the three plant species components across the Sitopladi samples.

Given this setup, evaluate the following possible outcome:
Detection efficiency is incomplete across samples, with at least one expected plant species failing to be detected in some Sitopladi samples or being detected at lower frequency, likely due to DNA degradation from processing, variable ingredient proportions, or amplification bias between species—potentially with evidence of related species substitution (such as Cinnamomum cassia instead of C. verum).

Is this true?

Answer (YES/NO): YES